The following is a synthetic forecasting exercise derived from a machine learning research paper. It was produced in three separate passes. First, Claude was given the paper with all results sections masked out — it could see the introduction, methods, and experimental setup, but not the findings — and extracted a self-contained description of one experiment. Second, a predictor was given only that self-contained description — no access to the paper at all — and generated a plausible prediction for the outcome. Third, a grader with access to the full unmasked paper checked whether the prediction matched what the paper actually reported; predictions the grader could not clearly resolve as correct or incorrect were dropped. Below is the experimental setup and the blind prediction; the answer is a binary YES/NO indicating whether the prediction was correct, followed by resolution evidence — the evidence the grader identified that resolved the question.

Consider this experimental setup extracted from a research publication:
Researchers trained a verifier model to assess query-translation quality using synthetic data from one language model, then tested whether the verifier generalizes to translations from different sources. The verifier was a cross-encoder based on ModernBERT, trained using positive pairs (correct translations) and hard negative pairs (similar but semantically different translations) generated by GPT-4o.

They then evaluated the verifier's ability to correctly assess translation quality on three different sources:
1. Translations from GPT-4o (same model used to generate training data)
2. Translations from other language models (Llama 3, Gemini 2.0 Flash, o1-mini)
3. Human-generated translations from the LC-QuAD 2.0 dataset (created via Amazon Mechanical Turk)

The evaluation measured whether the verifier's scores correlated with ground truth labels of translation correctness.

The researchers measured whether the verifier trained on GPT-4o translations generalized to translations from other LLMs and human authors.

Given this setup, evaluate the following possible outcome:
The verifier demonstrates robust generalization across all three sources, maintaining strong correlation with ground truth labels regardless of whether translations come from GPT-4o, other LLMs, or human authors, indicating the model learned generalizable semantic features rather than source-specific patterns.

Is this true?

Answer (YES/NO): NO